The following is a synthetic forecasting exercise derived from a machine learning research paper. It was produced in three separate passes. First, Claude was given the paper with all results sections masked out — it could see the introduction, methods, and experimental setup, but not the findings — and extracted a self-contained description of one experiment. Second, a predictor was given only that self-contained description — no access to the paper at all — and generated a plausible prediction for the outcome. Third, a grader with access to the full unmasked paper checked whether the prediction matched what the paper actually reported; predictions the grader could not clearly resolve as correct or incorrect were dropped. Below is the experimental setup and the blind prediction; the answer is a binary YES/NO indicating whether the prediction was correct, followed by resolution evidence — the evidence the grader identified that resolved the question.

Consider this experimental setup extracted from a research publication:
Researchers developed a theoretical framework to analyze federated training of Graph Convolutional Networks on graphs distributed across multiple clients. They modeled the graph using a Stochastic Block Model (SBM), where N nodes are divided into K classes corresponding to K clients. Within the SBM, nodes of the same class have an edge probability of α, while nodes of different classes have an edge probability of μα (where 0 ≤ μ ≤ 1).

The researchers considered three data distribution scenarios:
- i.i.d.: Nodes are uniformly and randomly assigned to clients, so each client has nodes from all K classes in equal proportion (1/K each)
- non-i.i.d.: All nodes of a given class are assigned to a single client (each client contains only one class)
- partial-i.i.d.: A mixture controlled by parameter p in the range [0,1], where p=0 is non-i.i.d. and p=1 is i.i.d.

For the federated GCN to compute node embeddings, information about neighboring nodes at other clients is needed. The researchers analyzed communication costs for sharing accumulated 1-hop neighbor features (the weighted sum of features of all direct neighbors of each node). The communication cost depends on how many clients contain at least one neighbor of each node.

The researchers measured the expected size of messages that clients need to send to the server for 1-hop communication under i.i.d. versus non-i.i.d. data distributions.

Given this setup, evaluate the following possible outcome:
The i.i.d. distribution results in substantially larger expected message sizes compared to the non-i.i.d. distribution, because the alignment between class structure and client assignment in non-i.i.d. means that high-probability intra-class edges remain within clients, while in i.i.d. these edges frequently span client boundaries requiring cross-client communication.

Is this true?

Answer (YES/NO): YES